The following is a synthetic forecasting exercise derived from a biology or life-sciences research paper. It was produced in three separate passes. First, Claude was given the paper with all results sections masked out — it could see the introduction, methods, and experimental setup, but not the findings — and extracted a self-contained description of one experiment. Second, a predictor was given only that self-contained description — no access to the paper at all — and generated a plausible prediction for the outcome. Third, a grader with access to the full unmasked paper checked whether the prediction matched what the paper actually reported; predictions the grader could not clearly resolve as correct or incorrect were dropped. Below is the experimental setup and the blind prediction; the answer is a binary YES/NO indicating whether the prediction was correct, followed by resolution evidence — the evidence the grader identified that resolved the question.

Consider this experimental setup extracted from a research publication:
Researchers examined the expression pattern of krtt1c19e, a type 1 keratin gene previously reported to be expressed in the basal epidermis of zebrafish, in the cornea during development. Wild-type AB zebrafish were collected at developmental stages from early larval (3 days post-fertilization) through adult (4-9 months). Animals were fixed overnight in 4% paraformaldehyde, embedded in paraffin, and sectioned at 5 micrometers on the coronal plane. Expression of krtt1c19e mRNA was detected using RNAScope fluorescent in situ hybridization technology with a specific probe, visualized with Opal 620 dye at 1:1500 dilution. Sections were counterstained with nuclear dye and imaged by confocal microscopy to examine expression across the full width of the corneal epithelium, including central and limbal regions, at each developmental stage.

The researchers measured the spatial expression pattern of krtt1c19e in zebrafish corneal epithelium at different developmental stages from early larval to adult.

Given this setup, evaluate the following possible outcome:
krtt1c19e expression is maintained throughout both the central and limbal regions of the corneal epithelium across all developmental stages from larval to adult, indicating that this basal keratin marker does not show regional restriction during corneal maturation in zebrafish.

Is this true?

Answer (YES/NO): NO